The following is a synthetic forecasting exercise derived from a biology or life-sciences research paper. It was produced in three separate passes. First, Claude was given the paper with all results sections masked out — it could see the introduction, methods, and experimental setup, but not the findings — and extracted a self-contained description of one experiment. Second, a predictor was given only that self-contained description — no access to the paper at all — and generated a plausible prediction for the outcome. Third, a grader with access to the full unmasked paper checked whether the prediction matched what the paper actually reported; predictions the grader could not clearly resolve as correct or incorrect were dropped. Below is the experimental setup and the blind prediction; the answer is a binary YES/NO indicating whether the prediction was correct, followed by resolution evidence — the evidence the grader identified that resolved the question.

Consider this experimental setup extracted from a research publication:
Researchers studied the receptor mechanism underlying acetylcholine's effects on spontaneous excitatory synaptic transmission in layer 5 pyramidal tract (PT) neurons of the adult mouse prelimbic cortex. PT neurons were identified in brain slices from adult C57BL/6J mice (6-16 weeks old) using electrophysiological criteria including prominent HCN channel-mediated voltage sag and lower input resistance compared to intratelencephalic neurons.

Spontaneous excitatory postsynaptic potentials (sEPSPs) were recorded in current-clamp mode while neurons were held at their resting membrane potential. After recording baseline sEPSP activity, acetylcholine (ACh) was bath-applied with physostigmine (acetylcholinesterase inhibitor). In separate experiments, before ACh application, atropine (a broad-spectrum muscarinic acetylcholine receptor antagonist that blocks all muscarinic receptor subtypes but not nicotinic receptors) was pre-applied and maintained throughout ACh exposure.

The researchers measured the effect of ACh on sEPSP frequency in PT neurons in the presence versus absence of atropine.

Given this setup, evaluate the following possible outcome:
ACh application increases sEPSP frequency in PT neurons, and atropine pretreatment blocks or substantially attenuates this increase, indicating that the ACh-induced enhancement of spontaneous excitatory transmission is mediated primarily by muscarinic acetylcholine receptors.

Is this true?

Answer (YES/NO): YES